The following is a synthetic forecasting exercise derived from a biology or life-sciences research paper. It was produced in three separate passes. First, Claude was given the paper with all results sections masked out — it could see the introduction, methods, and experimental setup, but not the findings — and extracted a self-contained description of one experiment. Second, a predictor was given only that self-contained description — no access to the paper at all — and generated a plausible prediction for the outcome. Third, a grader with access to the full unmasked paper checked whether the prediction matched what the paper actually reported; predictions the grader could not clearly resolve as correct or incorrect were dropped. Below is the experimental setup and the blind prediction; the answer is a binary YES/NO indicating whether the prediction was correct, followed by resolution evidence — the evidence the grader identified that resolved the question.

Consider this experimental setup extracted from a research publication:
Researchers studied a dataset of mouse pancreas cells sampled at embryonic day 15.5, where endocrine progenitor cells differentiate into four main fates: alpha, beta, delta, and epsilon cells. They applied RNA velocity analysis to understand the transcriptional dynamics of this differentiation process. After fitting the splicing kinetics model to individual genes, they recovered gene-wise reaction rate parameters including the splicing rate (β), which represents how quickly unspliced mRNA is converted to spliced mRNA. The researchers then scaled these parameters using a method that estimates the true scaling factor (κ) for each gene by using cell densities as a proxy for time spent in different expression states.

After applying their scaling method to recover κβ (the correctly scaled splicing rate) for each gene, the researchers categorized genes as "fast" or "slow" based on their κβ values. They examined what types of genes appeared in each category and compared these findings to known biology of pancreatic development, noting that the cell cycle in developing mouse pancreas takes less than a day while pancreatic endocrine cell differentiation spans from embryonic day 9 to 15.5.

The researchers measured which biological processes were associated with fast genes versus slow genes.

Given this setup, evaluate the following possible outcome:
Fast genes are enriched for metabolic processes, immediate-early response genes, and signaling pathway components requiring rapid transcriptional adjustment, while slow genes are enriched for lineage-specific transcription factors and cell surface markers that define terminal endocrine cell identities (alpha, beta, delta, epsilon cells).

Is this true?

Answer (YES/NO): NO